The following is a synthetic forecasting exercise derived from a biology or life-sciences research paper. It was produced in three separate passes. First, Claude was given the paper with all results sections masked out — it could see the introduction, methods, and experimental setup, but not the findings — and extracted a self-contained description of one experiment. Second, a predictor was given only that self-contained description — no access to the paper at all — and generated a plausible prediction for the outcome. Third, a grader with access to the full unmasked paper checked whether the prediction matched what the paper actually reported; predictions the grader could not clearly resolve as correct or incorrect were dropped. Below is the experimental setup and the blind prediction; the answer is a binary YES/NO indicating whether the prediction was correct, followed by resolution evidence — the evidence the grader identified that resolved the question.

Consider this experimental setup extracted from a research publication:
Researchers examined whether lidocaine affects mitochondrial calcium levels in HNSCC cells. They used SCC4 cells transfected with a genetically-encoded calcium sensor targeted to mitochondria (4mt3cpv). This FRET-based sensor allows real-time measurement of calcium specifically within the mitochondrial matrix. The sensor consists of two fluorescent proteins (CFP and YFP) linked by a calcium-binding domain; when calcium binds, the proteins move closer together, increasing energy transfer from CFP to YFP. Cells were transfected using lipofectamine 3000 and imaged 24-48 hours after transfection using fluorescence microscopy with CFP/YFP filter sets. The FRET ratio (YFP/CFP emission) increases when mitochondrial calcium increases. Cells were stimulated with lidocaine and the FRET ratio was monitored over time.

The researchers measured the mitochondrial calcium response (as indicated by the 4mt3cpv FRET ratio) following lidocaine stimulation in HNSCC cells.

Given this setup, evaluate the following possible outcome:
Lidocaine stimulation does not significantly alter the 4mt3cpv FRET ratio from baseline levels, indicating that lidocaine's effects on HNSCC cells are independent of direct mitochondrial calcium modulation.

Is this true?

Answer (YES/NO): NO